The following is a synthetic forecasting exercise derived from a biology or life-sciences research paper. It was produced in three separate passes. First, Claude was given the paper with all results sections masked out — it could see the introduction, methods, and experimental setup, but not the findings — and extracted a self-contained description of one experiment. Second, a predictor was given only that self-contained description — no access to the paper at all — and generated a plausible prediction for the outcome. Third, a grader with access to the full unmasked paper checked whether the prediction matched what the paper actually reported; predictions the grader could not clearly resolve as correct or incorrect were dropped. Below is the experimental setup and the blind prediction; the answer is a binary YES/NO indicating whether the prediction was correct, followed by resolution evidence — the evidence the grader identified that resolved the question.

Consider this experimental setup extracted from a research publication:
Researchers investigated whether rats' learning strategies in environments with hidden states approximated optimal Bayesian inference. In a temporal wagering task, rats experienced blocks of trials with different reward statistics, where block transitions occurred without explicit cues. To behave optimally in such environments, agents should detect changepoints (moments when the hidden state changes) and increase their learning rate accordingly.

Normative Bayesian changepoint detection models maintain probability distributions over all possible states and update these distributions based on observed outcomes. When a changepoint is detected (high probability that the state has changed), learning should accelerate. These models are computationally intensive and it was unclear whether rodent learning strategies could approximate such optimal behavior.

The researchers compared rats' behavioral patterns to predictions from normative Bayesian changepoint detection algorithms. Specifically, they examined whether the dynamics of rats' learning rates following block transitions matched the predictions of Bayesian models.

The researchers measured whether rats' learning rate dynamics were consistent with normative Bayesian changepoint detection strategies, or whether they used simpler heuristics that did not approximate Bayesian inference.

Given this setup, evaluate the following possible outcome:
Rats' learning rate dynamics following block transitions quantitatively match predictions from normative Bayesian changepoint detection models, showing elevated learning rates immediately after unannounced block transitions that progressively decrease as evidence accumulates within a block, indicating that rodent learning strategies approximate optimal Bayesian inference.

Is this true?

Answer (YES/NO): NO